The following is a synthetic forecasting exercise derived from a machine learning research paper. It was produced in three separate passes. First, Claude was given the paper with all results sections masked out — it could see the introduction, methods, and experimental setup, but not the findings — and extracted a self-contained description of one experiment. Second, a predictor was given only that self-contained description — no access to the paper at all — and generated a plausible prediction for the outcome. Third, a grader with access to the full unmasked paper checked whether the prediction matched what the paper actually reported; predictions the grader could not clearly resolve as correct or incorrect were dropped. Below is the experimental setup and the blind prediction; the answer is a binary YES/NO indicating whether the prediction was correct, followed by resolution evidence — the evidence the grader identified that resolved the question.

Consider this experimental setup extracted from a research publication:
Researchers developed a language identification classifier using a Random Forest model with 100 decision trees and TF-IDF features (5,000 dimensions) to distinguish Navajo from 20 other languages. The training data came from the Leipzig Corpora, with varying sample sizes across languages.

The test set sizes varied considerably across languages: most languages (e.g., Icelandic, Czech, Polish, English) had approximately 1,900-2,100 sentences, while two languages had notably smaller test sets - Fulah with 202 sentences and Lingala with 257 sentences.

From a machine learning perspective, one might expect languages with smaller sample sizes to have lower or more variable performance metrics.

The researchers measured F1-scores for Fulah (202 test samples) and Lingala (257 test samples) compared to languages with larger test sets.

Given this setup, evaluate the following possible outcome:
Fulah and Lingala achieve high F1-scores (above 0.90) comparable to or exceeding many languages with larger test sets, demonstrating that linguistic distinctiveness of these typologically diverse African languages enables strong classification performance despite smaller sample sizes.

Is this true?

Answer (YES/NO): NO